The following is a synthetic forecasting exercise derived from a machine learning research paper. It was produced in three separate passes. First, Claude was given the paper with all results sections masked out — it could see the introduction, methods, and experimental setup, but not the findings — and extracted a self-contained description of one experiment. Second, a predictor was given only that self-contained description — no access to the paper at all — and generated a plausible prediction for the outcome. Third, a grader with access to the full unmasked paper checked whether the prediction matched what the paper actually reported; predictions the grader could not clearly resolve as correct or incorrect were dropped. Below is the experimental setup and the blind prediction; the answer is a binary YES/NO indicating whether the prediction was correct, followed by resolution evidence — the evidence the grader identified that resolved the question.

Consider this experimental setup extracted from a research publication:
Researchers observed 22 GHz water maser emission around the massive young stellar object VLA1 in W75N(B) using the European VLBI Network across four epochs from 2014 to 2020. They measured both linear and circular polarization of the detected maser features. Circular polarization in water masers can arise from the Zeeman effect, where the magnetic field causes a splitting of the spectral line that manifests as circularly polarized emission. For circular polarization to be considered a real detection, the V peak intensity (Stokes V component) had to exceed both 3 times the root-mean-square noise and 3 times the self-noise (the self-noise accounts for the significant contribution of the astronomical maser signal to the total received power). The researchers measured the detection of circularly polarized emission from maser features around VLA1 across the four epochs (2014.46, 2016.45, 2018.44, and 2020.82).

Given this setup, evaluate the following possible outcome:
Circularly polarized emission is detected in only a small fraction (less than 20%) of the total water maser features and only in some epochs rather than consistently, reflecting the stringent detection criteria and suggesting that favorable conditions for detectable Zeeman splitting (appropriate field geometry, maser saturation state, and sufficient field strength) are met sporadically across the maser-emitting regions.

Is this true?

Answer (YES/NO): YES